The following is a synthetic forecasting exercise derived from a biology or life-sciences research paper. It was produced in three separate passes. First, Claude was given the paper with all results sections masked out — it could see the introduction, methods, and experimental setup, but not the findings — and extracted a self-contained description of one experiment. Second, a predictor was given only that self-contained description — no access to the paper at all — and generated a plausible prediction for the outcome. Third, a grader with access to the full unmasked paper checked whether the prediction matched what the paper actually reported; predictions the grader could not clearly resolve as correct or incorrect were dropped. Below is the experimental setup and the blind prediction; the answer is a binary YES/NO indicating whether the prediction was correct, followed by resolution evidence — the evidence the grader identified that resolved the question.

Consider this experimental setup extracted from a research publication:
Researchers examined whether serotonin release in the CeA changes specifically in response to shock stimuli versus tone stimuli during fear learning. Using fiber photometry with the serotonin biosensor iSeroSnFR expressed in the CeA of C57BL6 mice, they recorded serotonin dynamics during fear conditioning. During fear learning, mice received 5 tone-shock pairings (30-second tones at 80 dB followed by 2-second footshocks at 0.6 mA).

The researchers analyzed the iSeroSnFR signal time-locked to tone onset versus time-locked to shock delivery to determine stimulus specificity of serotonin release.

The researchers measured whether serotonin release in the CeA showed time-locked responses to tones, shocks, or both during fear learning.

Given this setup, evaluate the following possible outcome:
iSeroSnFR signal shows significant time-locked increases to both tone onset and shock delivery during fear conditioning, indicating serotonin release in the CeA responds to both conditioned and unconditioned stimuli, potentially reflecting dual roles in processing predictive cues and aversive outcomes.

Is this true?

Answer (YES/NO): NO